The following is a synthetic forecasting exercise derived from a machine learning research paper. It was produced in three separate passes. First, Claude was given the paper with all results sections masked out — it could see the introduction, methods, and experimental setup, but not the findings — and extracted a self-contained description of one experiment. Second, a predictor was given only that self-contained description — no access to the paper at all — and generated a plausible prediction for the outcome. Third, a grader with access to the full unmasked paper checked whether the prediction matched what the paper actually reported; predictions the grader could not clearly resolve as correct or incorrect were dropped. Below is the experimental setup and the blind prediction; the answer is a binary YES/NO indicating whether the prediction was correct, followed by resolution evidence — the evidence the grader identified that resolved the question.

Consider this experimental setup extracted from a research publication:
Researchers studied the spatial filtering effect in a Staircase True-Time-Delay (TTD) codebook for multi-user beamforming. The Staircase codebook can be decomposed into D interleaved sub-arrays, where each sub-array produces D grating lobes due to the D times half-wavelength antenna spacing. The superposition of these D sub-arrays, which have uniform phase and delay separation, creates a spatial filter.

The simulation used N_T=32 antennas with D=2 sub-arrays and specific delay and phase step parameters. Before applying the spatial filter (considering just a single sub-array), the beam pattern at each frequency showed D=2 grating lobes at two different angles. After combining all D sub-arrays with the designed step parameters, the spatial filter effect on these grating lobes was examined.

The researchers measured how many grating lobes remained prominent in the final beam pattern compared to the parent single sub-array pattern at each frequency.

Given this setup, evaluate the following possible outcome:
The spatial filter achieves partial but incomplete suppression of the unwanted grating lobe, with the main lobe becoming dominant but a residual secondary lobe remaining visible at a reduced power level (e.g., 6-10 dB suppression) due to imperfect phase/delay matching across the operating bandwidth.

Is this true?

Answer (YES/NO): NO